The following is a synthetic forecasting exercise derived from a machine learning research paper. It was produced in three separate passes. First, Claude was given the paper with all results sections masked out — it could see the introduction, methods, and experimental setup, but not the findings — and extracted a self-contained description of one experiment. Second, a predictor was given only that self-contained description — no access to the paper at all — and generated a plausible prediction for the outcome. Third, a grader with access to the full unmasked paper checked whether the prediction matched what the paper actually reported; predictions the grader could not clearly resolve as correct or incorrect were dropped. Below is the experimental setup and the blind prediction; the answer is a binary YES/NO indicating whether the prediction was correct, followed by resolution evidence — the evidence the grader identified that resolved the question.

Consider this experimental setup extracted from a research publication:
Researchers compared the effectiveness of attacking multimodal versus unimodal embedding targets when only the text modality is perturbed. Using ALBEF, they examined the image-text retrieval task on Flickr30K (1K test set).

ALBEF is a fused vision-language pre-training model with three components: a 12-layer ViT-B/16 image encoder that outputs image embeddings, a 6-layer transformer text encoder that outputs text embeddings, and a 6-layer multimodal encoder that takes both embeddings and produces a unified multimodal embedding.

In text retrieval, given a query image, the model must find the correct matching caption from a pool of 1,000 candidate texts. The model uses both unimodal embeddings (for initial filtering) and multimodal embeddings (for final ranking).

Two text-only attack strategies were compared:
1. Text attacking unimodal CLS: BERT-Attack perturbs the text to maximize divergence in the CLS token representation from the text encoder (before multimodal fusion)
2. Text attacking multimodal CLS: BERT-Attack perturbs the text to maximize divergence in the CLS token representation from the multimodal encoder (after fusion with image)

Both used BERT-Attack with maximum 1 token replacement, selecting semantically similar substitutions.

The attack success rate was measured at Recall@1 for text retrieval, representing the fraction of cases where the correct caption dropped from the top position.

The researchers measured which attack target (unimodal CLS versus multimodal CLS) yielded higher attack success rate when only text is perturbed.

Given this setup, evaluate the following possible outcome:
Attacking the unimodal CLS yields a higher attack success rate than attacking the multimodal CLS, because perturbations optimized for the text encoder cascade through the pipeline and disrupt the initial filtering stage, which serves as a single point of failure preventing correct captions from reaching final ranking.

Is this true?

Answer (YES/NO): NO